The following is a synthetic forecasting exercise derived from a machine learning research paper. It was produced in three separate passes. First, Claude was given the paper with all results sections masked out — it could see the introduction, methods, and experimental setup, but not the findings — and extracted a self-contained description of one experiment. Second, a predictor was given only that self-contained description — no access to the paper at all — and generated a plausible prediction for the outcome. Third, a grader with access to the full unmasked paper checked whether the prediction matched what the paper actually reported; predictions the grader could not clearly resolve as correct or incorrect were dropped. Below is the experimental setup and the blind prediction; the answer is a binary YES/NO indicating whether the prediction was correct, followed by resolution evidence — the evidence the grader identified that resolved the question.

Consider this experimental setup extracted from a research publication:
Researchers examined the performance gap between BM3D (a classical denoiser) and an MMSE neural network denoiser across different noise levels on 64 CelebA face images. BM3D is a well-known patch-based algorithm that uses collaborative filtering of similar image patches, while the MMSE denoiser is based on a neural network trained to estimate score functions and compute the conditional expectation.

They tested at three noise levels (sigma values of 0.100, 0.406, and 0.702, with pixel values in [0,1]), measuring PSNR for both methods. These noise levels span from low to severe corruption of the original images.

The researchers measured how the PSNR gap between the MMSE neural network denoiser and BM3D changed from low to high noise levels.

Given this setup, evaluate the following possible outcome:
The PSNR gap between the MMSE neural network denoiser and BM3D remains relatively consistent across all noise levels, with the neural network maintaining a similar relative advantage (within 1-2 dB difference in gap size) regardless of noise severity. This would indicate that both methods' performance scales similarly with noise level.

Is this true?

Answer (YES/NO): NO